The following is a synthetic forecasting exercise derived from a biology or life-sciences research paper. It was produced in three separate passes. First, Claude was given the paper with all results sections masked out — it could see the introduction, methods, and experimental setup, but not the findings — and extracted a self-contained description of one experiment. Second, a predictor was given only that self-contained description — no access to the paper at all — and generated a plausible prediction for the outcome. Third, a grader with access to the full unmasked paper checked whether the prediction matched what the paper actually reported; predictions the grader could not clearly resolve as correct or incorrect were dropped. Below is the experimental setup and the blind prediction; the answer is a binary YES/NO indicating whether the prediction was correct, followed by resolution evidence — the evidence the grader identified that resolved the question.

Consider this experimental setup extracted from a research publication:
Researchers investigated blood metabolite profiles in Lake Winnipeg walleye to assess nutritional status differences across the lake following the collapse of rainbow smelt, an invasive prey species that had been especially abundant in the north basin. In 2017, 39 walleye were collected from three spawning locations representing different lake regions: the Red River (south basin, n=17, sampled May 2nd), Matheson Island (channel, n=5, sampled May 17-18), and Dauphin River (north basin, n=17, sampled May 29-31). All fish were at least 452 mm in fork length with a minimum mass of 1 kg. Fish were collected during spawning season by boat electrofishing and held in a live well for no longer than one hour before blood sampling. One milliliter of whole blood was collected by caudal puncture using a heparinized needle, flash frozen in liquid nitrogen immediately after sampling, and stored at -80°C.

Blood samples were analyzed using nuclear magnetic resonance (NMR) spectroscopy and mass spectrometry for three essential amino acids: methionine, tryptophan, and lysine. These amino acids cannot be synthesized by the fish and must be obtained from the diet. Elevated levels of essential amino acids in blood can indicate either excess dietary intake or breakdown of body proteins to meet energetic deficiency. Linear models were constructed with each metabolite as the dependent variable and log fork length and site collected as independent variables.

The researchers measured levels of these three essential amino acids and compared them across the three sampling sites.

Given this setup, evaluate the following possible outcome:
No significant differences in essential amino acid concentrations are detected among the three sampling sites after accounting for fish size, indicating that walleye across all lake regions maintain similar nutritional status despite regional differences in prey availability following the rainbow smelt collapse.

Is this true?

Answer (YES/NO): NO